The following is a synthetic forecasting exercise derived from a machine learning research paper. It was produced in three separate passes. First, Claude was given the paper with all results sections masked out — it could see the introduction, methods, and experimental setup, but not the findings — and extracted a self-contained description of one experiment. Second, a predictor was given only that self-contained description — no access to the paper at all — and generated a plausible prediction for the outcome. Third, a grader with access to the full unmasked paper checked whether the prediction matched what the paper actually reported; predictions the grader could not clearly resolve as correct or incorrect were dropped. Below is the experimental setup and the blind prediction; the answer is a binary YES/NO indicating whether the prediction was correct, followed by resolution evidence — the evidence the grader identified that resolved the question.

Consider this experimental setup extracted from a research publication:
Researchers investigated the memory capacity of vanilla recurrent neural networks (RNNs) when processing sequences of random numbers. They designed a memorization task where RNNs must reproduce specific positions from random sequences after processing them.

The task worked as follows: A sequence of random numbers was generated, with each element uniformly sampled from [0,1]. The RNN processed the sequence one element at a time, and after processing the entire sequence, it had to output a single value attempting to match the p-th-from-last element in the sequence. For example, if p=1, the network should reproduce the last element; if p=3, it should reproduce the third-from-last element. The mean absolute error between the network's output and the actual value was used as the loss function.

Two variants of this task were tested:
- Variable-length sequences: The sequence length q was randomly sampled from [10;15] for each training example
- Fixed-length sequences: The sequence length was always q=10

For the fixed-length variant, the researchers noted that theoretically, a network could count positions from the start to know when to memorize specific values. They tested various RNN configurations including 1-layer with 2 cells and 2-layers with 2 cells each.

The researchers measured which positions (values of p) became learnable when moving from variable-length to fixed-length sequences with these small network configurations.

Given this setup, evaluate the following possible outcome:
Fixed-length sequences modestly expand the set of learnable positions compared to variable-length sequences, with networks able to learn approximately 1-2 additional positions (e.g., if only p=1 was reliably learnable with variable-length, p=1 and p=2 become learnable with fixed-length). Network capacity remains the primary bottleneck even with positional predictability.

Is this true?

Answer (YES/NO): NO